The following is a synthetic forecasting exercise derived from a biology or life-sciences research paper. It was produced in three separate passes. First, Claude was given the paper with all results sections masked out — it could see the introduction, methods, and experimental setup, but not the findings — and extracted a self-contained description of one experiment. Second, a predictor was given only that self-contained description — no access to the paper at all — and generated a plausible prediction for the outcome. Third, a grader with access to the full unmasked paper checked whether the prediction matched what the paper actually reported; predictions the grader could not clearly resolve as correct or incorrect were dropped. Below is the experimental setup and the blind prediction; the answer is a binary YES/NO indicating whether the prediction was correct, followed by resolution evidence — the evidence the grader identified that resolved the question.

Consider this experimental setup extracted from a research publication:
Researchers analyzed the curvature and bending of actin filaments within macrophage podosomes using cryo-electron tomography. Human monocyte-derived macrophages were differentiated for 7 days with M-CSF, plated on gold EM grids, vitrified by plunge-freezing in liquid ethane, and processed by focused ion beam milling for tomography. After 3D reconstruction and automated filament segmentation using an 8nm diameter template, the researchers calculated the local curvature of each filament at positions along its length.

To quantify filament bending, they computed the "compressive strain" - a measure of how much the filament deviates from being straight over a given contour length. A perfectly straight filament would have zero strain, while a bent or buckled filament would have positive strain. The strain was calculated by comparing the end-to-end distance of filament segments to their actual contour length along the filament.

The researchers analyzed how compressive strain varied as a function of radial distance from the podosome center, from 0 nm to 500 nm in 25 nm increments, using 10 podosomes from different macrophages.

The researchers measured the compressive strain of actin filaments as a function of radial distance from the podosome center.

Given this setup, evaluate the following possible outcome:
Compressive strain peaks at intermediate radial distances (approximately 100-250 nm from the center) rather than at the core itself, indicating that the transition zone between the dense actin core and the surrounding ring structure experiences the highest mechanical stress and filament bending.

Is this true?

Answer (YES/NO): NO